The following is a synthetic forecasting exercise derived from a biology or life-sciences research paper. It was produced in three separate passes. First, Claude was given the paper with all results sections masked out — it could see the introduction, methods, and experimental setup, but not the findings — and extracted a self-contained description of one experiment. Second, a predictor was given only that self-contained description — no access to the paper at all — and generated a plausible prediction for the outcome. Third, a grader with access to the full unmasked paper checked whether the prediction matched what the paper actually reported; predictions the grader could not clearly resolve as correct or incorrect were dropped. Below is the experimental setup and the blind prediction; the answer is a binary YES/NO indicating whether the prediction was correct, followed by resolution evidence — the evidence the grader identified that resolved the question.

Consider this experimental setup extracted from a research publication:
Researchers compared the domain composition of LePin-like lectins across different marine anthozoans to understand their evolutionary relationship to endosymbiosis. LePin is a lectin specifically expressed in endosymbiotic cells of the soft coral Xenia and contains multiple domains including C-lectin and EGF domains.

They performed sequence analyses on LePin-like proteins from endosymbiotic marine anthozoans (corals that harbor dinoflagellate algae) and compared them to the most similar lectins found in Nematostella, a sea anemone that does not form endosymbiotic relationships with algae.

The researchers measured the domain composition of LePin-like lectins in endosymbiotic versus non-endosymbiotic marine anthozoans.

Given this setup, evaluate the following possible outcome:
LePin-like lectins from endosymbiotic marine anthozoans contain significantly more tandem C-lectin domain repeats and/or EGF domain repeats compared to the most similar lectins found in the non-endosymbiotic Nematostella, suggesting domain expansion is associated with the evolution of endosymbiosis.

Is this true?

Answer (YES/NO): NO